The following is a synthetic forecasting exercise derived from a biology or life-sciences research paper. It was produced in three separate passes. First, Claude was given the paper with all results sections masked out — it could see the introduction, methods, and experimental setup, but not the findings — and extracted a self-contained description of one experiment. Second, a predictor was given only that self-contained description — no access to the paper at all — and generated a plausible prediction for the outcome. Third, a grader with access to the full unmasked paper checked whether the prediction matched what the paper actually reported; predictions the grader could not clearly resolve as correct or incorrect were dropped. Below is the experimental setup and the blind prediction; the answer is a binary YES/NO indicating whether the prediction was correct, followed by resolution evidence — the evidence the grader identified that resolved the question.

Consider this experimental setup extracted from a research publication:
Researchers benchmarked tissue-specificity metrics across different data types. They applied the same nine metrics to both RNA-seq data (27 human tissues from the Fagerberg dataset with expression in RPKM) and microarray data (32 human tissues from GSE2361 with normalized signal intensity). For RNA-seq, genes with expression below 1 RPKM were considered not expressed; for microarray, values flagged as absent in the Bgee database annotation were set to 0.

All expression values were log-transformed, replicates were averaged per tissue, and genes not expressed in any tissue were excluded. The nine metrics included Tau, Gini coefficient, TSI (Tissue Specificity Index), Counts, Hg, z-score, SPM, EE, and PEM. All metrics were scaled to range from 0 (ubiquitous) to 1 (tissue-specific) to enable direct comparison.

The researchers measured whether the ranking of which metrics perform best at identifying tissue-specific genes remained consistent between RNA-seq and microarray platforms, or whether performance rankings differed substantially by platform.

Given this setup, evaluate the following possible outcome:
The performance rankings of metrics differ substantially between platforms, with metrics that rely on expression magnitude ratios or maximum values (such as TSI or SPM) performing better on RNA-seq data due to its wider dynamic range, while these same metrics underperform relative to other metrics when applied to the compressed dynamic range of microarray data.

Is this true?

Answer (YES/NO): NO